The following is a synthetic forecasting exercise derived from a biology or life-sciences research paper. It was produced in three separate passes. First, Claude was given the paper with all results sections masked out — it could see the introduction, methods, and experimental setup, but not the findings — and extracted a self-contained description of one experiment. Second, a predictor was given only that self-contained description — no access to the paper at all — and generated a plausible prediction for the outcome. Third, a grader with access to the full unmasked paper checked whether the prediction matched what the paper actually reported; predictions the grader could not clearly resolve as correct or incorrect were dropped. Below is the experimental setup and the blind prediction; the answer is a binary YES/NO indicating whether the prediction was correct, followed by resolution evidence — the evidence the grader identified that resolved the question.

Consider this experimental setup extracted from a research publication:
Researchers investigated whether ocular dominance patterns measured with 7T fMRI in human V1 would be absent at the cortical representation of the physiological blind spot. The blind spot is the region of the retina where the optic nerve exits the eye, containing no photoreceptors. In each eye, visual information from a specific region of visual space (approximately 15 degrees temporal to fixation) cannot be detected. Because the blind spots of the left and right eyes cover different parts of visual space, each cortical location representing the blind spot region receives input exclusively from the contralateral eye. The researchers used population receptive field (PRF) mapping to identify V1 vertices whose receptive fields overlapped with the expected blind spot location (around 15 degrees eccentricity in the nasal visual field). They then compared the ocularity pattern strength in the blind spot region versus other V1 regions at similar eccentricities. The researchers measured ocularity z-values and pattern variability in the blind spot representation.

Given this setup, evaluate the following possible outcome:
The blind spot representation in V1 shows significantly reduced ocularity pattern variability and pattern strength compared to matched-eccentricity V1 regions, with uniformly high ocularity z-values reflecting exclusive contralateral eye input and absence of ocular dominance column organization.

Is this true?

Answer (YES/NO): NO